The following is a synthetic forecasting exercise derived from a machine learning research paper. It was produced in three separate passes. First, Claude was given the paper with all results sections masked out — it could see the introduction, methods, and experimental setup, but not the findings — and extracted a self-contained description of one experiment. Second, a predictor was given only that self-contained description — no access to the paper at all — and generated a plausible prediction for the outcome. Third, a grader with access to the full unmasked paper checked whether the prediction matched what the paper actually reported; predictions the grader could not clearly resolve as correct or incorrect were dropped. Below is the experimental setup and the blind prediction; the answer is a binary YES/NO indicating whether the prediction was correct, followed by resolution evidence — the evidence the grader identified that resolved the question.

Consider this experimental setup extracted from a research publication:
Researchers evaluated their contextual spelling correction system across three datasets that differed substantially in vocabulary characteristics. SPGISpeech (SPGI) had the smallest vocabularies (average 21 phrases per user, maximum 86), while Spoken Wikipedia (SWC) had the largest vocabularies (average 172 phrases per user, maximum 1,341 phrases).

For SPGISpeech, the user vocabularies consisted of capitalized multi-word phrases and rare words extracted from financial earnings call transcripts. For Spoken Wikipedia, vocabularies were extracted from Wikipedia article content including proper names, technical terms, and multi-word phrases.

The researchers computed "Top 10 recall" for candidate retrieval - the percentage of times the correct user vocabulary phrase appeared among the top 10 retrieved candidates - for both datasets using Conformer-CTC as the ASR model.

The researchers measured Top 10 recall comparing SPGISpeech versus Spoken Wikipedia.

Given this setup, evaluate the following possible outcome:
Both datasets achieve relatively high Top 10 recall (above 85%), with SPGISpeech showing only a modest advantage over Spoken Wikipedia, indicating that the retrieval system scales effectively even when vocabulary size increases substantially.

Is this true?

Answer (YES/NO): NO